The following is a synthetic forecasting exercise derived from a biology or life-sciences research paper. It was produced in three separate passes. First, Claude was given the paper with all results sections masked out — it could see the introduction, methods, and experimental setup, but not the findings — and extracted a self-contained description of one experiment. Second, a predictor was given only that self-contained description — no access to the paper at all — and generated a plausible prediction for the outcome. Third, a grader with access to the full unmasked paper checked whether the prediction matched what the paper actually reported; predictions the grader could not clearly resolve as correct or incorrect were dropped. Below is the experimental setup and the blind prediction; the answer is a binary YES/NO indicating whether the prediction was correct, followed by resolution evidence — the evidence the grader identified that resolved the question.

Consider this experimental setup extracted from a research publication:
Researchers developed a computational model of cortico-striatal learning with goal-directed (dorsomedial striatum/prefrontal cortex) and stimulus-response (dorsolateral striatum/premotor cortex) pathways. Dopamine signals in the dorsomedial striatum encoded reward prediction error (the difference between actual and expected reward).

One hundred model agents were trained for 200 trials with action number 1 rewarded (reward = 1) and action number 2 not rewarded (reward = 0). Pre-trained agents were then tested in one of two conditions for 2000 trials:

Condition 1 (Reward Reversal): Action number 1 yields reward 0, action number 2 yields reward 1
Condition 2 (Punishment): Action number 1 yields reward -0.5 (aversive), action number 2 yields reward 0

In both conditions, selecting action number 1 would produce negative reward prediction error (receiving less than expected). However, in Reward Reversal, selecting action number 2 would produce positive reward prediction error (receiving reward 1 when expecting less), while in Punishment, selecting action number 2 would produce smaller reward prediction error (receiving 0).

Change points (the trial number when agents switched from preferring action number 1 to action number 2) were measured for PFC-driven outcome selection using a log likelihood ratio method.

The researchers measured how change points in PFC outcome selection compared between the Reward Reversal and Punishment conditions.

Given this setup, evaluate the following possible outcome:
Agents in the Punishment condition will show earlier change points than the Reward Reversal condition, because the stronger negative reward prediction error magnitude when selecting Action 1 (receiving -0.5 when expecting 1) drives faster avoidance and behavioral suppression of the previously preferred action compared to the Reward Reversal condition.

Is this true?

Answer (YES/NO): NO